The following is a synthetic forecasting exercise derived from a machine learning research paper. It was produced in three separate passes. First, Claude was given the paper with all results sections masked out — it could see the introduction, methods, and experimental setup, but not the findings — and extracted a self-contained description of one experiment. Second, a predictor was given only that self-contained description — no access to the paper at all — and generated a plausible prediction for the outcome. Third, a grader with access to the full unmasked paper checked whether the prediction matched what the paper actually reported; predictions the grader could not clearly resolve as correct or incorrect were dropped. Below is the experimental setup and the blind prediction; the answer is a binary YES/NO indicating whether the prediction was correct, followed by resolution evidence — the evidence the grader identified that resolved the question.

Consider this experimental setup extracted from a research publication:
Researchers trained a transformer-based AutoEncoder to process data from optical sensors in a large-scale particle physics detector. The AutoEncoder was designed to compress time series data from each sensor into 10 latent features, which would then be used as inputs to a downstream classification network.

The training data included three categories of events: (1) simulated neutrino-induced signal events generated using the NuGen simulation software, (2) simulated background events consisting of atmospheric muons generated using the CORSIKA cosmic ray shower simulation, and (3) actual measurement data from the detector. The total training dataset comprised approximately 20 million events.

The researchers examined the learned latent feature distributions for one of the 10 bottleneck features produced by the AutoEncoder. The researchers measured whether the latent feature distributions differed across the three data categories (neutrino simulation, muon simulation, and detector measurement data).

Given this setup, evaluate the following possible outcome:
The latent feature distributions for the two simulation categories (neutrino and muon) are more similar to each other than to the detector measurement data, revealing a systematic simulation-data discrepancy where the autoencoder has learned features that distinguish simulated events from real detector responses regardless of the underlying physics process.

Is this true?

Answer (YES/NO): NO